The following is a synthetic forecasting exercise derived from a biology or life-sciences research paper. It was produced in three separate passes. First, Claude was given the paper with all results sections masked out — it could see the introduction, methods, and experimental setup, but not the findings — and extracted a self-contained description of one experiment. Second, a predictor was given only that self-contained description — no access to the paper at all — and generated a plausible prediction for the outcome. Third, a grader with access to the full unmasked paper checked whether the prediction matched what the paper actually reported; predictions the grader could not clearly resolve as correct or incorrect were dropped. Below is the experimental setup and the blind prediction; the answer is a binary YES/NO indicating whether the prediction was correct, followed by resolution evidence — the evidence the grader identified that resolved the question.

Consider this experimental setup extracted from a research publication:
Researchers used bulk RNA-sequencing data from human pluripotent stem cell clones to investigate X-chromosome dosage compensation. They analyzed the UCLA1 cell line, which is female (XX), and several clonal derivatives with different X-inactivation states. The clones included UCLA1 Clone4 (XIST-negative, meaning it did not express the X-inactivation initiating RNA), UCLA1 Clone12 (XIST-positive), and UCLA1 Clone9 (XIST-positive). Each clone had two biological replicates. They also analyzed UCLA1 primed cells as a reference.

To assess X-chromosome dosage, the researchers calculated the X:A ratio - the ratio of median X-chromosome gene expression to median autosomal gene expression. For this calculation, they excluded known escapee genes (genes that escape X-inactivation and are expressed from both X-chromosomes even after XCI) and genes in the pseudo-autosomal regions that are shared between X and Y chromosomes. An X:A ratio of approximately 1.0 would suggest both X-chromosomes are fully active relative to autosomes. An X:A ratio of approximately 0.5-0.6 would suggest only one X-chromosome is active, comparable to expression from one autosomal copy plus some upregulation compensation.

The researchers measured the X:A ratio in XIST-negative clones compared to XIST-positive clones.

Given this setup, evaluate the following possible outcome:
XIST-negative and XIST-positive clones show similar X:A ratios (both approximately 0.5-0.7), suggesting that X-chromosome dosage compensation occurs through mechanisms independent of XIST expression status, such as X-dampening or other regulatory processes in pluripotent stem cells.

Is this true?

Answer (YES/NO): NO